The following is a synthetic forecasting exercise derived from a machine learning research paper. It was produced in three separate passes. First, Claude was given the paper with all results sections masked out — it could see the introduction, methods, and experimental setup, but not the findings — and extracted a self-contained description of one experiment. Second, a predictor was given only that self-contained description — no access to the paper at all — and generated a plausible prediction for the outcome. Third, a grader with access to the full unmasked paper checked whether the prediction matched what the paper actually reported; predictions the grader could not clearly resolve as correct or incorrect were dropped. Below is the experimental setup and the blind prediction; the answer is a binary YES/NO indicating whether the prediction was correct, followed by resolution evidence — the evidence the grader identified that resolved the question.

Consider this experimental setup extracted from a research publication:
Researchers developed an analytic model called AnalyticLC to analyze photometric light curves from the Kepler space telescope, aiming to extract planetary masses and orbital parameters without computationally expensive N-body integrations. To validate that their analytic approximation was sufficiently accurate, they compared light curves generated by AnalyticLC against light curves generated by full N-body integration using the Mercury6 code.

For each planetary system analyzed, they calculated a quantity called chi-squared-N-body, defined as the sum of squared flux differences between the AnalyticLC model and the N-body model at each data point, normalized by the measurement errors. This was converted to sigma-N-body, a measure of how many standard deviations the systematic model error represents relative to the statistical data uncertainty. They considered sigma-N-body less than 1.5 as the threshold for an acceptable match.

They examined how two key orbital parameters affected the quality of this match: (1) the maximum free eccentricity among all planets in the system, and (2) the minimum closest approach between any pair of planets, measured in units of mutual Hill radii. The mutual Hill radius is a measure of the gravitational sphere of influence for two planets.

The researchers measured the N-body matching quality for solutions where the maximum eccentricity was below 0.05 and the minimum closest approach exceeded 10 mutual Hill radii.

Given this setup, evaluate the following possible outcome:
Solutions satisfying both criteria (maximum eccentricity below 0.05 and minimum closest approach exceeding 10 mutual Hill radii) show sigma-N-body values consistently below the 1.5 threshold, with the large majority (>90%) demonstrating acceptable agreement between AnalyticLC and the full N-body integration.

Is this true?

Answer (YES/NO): YES